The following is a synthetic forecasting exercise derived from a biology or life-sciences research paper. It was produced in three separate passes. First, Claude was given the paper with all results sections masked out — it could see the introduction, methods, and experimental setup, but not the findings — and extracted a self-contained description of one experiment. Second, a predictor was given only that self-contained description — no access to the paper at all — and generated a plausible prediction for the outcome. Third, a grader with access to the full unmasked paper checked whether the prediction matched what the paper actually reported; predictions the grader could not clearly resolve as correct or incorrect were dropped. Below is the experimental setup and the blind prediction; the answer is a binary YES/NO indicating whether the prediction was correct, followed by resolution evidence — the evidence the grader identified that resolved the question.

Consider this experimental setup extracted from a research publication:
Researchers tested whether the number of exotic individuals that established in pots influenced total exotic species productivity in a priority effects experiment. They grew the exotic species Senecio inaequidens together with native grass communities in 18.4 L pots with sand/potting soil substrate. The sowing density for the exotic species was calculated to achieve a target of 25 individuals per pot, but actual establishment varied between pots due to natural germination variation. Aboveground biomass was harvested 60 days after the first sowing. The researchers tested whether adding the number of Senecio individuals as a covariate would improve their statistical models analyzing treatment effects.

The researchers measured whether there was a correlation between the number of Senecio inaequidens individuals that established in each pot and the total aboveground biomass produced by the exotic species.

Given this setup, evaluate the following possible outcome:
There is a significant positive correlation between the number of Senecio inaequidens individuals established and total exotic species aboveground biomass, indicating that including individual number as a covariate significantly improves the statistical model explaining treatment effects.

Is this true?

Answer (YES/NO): NO